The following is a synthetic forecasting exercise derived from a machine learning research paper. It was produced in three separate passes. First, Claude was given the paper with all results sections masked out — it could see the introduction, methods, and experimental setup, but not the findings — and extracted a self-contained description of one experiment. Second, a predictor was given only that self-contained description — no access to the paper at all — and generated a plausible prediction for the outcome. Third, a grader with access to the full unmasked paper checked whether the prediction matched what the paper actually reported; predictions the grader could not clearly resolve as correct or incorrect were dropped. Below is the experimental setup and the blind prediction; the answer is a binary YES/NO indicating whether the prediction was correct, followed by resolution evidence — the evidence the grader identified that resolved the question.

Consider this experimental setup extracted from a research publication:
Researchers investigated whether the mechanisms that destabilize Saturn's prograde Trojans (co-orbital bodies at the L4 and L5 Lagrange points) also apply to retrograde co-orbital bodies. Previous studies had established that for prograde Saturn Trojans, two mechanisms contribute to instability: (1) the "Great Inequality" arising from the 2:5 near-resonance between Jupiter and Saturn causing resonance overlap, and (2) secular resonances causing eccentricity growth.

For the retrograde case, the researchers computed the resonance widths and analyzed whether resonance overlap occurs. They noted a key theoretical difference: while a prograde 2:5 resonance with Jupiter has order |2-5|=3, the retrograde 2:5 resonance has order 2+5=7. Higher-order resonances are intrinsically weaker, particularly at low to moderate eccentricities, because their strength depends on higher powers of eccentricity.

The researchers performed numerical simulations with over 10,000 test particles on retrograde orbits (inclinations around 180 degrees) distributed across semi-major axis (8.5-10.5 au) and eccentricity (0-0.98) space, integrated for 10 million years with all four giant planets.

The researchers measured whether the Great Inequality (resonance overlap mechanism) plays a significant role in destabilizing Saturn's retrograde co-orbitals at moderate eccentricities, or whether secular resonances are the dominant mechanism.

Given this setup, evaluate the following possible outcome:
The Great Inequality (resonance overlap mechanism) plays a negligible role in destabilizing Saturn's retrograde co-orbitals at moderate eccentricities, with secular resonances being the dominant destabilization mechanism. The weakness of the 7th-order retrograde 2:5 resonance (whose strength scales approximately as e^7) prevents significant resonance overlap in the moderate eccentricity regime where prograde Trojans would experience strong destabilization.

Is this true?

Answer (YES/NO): YES